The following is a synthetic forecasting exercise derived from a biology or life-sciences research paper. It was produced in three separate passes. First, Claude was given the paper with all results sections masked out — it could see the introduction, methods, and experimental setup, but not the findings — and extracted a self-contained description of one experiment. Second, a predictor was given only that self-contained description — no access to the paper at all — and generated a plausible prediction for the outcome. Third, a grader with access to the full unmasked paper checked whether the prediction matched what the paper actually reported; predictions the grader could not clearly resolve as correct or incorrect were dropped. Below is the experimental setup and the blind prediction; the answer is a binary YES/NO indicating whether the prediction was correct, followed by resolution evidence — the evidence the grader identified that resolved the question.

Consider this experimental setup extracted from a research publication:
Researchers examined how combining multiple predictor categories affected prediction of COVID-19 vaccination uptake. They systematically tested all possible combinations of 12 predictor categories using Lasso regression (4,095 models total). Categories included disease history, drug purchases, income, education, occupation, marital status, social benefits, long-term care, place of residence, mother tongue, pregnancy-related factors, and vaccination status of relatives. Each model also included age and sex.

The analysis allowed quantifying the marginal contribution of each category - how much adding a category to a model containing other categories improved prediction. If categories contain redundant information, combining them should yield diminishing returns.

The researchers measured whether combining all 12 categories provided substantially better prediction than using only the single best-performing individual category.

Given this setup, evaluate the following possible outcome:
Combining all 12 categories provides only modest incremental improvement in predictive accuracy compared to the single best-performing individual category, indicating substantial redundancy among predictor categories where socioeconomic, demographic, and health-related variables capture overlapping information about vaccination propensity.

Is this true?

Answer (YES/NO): YES